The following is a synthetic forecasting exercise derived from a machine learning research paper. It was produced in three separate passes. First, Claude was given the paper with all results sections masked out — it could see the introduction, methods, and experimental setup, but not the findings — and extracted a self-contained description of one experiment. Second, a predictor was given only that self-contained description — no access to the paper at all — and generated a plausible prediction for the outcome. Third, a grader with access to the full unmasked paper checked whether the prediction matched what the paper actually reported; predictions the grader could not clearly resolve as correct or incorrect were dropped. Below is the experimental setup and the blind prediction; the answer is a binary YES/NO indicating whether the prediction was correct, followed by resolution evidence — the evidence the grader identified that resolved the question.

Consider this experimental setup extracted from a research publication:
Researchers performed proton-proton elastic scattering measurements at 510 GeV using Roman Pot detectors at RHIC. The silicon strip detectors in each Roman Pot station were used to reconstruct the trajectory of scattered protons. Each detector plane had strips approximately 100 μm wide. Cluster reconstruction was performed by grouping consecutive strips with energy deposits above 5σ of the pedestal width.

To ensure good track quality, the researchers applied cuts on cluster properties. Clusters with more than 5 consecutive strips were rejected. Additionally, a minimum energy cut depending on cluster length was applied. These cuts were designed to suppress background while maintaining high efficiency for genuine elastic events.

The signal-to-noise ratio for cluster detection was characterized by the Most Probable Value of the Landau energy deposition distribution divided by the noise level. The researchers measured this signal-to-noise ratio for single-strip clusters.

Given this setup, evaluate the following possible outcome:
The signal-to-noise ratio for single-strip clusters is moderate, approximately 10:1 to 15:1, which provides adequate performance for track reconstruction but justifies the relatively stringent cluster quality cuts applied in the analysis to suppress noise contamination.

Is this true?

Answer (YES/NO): NO